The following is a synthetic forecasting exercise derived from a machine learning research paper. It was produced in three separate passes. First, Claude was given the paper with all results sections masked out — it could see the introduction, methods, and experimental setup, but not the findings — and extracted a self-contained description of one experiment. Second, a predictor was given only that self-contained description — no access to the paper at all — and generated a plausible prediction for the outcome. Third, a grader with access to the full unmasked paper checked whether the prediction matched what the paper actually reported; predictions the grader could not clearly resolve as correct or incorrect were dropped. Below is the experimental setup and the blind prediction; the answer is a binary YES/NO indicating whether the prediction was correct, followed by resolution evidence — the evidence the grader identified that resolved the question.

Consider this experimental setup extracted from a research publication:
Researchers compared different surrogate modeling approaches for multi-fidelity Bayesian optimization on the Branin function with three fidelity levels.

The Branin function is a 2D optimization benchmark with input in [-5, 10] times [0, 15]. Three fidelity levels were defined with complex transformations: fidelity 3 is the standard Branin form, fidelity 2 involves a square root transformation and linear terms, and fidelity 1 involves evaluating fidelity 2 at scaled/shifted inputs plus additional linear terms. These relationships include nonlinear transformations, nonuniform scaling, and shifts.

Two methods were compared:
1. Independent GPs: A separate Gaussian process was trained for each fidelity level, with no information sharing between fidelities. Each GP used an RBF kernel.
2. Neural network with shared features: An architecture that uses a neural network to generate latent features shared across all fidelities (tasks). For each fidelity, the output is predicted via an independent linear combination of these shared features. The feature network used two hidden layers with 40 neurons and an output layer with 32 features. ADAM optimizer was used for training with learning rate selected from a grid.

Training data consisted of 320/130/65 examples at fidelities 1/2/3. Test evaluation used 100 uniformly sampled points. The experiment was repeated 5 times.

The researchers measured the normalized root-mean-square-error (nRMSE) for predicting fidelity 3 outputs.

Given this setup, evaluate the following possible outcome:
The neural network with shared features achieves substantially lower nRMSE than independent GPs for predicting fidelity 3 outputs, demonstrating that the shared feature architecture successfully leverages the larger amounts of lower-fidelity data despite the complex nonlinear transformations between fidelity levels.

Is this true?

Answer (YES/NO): NO